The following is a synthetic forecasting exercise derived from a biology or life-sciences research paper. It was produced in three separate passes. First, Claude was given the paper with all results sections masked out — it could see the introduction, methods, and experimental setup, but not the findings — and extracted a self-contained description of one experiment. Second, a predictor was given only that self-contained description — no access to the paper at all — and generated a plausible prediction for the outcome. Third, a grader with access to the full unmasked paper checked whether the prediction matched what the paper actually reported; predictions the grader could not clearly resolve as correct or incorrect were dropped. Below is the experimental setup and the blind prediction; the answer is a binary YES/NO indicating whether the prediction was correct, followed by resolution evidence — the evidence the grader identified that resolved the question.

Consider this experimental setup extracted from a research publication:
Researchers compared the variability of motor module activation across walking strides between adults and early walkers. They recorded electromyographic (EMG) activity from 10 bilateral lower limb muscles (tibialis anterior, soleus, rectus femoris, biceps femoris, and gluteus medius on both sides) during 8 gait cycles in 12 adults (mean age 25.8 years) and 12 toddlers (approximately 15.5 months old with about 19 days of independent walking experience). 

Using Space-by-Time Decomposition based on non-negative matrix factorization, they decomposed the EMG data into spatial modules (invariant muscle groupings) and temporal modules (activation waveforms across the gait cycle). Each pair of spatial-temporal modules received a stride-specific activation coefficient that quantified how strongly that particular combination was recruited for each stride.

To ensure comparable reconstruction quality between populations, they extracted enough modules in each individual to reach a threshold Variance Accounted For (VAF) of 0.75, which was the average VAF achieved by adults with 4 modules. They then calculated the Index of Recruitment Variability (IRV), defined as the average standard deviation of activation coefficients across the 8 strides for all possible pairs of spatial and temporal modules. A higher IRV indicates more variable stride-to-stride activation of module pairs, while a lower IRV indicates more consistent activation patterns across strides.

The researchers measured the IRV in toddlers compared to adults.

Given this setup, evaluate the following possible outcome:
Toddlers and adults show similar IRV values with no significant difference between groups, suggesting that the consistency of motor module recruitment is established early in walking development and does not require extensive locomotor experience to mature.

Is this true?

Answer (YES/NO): NO